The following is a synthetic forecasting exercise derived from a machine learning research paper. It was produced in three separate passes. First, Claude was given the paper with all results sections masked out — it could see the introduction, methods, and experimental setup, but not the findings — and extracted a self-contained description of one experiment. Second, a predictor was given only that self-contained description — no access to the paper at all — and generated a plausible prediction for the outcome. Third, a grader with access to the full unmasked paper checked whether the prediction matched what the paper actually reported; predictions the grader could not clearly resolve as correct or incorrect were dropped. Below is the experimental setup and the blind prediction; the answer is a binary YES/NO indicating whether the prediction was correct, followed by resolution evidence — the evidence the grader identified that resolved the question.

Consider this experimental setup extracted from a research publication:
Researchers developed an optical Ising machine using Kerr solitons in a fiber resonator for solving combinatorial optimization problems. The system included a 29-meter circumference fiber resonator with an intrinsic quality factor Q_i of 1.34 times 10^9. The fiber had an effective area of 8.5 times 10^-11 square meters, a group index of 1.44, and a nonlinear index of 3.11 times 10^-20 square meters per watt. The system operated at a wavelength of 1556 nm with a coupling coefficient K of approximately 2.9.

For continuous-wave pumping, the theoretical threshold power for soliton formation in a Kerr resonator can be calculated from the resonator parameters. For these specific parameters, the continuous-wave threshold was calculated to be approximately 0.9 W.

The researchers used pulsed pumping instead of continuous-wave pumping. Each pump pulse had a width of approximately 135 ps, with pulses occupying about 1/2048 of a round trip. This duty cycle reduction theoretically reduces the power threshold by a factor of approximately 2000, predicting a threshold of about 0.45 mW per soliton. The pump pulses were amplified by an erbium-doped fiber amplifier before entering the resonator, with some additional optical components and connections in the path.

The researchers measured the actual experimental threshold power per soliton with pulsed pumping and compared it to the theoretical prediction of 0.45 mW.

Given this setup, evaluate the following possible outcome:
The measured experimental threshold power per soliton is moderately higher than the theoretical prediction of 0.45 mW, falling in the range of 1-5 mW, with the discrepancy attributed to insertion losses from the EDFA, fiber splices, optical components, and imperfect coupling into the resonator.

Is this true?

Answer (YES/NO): YES